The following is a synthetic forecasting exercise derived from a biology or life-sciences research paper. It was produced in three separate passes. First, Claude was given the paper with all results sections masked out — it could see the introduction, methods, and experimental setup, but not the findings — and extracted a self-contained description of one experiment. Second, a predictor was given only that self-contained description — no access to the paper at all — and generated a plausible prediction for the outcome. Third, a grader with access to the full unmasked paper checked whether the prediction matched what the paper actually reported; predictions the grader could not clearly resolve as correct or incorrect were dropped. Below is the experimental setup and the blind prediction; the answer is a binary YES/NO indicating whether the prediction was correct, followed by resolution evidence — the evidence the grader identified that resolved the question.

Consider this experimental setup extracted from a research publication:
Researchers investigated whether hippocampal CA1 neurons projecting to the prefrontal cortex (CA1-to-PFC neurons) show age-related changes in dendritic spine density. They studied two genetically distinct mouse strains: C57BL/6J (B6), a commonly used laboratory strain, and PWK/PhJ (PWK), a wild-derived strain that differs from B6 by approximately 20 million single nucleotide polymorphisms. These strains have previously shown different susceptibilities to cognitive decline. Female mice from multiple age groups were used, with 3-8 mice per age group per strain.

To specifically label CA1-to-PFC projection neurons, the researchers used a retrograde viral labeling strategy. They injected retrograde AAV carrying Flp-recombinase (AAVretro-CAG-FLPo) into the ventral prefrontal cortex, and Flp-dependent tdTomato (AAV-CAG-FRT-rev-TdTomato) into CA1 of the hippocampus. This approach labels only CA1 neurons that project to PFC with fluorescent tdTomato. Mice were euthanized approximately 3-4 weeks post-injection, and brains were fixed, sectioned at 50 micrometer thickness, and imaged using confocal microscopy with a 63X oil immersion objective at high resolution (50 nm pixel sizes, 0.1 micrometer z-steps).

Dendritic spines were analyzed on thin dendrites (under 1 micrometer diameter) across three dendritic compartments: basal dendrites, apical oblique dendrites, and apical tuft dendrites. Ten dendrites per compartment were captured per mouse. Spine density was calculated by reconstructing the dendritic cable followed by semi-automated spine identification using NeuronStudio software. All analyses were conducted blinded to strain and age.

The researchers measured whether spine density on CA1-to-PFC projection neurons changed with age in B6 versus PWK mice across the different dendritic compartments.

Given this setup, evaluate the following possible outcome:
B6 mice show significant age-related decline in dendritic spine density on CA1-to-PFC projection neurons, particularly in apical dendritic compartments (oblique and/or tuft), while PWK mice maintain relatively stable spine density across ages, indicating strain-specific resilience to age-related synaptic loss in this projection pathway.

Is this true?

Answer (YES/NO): NO